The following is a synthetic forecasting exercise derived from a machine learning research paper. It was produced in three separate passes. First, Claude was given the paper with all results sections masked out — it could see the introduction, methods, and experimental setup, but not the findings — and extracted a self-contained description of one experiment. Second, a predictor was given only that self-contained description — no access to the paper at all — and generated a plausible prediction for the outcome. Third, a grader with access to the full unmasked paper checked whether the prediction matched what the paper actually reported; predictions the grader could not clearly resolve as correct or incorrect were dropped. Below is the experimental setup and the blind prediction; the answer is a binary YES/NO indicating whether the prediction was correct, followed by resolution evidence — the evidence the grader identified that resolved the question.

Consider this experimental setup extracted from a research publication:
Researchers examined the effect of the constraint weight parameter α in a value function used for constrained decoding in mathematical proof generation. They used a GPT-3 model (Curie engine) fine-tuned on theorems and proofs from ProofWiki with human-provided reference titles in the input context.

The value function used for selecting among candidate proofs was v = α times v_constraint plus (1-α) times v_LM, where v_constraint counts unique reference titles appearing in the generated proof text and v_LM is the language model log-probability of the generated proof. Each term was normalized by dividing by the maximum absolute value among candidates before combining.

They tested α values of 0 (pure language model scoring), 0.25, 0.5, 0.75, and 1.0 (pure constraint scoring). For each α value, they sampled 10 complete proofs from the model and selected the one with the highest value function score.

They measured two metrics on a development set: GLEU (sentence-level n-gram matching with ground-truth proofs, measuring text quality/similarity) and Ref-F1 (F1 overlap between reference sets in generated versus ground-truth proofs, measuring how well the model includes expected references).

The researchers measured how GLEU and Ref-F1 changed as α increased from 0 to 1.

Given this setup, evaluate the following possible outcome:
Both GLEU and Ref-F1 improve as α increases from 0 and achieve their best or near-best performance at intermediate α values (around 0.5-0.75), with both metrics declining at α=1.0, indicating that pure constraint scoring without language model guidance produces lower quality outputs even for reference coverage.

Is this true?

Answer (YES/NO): NO